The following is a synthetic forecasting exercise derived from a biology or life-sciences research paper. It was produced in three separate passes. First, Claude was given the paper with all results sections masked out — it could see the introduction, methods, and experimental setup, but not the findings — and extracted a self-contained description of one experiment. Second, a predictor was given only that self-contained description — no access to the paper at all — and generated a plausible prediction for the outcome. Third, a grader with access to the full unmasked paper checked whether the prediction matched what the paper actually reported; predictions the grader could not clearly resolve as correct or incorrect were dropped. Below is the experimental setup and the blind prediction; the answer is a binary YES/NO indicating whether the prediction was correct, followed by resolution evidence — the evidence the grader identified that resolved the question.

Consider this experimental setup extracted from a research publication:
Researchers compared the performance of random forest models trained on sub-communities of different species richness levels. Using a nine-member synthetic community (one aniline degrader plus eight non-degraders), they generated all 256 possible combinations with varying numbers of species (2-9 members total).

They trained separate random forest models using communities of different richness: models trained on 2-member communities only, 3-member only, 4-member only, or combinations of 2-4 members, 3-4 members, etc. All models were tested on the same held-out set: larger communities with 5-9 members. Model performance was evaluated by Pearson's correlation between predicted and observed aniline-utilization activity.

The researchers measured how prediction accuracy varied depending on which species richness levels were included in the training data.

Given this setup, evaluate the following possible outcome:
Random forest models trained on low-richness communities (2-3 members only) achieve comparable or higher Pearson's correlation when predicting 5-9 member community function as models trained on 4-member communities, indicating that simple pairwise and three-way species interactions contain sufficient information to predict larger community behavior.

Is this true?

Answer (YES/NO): NO